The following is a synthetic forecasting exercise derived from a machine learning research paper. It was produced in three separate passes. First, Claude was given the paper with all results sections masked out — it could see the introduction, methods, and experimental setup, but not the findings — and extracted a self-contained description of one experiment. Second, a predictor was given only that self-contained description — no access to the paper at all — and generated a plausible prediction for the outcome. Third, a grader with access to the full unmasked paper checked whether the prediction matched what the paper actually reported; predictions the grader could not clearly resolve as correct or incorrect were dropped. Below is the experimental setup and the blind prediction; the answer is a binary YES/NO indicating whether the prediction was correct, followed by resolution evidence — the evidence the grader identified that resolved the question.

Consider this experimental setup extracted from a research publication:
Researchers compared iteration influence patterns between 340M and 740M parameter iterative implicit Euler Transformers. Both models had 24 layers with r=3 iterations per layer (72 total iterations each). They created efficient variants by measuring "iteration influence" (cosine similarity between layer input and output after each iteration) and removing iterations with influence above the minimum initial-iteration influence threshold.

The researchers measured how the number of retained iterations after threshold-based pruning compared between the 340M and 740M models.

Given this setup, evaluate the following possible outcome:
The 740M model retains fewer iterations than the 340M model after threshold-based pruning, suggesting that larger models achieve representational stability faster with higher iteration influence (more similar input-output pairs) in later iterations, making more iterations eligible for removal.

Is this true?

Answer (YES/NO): NO